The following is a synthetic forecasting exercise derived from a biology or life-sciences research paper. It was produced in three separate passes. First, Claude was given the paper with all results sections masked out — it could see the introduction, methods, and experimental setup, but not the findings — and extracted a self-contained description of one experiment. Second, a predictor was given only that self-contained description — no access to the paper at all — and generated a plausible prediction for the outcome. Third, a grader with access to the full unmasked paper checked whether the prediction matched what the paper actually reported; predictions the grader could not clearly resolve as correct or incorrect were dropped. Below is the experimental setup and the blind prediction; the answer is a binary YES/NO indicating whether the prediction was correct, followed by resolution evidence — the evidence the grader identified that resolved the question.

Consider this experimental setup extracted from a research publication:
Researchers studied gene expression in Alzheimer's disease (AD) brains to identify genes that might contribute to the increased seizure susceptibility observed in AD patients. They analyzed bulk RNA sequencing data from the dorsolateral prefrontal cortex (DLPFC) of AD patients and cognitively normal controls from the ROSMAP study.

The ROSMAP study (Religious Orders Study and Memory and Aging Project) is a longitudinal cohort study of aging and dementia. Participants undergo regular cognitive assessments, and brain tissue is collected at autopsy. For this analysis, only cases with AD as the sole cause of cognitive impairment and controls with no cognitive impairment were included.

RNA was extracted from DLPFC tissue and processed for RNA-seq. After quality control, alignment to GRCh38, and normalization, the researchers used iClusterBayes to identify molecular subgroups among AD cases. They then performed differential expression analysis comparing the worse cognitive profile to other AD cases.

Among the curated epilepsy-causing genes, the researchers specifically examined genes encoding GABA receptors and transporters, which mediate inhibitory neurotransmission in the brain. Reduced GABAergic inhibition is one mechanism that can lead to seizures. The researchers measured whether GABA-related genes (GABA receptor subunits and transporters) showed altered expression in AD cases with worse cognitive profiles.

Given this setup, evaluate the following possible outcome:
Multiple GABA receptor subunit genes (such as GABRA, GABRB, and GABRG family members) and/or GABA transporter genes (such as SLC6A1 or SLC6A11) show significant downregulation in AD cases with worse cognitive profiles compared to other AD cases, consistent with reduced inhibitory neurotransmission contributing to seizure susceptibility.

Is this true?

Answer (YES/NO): YES